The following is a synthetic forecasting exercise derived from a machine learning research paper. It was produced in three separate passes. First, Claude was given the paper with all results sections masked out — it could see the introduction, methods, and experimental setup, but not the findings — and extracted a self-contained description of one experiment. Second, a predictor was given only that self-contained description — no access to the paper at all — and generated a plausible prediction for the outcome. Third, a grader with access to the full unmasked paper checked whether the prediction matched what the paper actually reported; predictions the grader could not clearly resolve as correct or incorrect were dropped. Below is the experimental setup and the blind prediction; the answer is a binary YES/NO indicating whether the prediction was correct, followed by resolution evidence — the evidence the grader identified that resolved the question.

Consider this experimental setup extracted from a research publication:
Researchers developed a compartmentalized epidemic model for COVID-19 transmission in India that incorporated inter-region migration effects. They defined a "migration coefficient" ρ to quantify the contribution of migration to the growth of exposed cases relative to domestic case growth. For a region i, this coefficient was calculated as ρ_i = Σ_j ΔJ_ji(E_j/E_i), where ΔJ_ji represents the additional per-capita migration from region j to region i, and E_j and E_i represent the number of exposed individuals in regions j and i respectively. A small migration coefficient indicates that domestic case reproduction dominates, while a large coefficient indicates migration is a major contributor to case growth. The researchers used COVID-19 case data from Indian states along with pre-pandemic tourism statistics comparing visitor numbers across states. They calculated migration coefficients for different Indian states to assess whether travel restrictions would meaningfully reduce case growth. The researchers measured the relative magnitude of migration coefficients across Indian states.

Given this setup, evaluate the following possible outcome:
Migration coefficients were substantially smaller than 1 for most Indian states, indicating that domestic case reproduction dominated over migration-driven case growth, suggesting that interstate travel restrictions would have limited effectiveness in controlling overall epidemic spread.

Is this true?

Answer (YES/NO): YES